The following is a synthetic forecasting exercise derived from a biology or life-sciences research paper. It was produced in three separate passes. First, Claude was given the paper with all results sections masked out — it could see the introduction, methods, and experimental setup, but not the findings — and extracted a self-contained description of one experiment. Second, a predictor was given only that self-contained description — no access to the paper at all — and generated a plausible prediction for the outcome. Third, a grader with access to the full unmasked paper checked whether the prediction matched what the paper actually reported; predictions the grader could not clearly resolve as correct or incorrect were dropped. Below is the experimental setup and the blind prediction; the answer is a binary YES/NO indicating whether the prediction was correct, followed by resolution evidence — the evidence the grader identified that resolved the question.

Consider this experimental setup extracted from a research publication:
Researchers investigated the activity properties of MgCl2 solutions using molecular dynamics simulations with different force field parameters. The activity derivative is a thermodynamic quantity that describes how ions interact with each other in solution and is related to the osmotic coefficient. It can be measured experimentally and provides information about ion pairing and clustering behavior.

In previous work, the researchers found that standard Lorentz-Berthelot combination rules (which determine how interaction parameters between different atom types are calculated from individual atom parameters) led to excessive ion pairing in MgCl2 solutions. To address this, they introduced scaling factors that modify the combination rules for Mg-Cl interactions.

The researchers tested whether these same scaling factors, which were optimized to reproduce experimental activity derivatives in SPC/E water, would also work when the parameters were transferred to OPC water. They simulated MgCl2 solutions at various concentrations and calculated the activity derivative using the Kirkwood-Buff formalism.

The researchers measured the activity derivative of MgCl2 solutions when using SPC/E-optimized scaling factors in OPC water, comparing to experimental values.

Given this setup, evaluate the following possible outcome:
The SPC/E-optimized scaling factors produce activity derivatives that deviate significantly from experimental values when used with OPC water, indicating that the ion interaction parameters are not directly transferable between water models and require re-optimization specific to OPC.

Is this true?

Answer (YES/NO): NO